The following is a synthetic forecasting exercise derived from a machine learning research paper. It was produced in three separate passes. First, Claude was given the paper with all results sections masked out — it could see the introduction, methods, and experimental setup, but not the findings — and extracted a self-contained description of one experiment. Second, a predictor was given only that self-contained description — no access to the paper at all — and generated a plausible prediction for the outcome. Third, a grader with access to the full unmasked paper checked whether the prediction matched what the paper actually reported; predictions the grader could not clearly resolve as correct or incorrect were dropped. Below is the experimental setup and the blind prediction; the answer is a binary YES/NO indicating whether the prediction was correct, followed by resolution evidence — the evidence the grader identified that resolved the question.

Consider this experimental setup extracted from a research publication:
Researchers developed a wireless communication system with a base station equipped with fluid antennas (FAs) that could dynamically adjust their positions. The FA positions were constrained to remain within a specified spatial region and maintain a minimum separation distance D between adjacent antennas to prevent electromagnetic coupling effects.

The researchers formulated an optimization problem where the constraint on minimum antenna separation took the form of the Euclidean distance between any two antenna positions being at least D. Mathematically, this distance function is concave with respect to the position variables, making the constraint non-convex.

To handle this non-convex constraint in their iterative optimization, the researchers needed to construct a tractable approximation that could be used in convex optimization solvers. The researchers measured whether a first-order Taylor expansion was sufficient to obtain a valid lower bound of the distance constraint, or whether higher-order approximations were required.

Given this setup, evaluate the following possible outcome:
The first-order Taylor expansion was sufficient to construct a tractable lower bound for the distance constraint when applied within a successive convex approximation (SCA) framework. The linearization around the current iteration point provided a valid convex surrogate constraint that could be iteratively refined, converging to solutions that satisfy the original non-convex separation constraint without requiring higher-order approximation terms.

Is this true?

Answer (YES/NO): YES